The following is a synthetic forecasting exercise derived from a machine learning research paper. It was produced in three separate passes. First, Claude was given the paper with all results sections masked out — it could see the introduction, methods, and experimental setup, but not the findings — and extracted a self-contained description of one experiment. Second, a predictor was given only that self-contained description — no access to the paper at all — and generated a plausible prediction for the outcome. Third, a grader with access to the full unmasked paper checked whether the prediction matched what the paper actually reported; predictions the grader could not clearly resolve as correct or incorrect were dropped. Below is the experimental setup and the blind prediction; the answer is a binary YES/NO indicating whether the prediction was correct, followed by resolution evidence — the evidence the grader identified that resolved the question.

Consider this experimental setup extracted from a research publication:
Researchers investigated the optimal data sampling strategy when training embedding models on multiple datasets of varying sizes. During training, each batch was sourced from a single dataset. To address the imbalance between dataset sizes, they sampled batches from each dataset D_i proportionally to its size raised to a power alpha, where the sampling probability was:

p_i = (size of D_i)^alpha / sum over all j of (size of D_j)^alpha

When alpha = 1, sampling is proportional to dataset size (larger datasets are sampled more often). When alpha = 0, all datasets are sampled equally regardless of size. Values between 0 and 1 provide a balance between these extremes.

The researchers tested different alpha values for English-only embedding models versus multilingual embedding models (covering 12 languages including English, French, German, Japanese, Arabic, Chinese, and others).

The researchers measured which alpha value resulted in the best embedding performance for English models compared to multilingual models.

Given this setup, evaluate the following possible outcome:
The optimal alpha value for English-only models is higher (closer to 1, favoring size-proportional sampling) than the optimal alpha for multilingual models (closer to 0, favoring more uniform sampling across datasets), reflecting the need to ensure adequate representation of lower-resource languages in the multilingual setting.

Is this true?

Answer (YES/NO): NO